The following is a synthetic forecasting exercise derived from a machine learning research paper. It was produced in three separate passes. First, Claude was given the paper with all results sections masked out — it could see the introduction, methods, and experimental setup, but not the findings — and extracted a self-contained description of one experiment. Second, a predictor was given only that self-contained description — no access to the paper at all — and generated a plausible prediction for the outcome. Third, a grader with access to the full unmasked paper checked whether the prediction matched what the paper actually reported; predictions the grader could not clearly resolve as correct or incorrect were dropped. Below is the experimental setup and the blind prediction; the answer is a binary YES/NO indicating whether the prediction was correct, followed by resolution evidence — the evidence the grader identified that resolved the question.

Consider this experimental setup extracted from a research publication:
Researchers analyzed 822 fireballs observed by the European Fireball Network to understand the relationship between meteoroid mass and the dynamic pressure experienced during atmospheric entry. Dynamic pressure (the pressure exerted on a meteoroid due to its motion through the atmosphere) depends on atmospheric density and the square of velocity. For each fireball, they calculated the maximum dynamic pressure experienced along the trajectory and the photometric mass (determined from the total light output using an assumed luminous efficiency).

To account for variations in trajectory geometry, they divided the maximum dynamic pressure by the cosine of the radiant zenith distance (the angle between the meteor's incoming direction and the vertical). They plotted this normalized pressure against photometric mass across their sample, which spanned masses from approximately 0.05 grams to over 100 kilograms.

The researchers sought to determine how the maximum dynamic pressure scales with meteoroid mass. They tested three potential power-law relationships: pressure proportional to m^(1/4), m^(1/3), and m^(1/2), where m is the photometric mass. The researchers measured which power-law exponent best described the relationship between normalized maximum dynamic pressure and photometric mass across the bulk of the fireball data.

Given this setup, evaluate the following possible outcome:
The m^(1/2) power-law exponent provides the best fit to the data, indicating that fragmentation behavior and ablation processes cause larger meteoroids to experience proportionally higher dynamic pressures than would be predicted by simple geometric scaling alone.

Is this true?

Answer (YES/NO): NO